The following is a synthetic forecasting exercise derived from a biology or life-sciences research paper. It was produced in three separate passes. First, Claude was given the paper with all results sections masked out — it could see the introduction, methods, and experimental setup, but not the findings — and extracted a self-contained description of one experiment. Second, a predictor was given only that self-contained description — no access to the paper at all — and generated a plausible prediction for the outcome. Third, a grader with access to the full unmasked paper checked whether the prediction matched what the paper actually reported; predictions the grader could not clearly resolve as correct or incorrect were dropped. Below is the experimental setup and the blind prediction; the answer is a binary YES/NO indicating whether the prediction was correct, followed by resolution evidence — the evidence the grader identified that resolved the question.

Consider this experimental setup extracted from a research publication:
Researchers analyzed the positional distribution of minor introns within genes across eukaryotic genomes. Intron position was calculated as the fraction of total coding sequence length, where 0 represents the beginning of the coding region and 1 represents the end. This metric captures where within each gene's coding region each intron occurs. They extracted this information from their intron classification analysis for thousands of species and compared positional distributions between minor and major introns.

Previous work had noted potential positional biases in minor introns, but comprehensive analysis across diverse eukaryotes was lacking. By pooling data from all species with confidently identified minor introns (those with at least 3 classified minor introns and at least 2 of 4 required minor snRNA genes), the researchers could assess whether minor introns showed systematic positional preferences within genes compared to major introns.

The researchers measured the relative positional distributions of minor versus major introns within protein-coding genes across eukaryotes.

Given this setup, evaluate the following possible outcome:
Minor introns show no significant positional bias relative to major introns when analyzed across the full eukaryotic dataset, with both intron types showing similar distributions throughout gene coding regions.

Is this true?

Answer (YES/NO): NO